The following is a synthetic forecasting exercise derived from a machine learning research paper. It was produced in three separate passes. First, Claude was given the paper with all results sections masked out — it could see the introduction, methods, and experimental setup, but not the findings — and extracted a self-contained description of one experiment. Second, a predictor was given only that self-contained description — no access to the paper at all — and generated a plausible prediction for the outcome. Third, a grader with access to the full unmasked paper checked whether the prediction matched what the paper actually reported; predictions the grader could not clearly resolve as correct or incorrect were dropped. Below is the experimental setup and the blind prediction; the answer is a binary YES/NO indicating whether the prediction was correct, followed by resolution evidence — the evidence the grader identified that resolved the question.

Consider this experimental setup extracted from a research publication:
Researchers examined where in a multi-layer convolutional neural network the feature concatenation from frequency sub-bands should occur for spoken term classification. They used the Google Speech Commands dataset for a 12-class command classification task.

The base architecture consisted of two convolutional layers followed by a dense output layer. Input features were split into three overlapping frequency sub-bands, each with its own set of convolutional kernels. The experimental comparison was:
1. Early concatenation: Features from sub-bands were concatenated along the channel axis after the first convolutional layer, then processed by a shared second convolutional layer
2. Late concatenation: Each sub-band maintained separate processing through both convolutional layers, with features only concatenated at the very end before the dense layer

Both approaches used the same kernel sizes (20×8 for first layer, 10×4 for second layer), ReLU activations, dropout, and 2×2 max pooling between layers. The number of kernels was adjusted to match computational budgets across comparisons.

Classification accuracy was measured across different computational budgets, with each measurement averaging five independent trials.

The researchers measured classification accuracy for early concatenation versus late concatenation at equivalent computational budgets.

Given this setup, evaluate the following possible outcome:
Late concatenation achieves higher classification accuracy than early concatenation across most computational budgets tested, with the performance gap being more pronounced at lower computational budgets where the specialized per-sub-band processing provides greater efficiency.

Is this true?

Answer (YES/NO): NO